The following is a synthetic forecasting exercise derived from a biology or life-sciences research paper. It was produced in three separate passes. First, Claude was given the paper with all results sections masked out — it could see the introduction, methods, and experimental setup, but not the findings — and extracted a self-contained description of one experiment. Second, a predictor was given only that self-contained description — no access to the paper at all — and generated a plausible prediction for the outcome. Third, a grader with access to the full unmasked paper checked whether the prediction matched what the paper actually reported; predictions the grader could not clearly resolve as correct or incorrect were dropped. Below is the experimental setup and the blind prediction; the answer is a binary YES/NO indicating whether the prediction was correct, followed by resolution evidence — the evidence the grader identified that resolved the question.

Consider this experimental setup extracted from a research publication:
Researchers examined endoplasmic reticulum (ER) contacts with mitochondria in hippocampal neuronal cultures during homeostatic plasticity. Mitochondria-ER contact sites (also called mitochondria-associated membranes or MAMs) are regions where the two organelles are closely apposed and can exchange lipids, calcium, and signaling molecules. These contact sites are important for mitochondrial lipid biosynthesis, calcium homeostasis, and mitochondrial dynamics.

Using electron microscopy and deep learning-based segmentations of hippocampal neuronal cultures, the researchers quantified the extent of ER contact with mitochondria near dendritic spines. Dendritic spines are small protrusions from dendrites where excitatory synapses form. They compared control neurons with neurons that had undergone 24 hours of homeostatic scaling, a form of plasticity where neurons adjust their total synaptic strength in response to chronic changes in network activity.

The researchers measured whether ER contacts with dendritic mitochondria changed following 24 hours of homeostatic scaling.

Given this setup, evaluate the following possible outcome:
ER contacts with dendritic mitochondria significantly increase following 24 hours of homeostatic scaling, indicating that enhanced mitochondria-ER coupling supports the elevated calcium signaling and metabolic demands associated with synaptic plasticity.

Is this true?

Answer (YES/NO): YES